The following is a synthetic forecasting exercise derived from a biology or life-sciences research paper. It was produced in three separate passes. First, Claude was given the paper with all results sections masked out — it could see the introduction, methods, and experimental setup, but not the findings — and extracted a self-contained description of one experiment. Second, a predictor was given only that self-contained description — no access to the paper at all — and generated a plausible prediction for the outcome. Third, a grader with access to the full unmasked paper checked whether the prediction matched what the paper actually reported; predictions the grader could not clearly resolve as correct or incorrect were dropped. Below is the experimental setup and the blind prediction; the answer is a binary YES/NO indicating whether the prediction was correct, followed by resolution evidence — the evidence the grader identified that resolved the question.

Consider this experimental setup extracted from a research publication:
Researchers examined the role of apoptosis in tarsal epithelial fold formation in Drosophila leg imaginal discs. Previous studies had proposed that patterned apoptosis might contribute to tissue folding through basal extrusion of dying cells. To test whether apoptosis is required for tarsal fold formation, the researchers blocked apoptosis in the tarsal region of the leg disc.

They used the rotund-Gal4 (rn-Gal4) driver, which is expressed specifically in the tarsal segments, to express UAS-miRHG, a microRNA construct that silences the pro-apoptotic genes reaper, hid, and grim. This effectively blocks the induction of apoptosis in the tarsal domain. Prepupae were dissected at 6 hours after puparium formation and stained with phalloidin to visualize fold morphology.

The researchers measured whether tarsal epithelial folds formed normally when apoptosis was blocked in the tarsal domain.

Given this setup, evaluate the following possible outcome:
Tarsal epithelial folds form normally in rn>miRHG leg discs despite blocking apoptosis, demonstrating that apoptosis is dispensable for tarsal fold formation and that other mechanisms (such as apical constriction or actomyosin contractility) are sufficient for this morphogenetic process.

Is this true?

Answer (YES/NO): YES